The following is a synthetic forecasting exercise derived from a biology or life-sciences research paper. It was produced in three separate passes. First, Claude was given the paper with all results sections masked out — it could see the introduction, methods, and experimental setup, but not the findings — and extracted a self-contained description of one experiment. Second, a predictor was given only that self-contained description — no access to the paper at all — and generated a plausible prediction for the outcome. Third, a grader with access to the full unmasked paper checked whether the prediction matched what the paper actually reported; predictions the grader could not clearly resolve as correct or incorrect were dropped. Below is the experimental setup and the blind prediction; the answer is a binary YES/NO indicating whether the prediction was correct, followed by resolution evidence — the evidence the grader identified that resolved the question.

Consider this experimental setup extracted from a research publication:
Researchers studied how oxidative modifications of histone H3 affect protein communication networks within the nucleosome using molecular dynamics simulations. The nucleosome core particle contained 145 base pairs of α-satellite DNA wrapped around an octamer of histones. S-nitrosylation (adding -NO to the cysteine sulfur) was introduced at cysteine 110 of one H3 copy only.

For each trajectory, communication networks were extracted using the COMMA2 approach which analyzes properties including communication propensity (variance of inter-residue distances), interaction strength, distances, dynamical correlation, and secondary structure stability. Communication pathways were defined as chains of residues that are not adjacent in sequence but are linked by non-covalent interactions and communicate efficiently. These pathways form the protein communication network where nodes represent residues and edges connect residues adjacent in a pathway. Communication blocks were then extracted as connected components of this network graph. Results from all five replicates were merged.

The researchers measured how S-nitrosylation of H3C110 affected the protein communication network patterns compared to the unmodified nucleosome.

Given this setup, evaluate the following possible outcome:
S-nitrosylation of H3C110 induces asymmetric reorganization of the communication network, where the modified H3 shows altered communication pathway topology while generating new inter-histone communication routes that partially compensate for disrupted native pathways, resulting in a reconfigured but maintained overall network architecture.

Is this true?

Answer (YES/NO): NO